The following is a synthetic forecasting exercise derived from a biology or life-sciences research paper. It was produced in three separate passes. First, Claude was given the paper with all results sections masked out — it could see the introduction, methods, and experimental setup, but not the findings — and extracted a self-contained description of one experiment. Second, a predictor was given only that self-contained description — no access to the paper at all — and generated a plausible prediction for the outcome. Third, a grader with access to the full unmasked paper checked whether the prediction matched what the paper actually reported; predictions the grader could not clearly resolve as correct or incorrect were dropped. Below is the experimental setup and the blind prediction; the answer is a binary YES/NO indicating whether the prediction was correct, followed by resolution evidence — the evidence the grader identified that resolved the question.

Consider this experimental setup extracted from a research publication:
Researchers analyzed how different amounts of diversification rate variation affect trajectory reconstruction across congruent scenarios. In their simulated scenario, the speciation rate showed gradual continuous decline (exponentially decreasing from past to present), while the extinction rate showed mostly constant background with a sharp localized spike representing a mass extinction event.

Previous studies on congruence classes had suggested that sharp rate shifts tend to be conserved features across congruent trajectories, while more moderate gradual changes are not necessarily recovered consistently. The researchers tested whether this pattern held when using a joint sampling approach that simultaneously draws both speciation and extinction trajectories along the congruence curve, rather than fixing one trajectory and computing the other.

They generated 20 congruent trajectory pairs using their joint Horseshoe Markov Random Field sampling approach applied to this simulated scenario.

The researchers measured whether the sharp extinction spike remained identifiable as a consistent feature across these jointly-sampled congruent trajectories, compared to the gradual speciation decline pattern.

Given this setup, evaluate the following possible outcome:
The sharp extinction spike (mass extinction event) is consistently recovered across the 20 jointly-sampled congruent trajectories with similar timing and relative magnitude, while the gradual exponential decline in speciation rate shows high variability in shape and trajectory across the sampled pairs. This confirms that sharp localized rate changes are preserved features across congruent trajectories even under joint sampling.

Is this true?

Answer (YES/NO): NO